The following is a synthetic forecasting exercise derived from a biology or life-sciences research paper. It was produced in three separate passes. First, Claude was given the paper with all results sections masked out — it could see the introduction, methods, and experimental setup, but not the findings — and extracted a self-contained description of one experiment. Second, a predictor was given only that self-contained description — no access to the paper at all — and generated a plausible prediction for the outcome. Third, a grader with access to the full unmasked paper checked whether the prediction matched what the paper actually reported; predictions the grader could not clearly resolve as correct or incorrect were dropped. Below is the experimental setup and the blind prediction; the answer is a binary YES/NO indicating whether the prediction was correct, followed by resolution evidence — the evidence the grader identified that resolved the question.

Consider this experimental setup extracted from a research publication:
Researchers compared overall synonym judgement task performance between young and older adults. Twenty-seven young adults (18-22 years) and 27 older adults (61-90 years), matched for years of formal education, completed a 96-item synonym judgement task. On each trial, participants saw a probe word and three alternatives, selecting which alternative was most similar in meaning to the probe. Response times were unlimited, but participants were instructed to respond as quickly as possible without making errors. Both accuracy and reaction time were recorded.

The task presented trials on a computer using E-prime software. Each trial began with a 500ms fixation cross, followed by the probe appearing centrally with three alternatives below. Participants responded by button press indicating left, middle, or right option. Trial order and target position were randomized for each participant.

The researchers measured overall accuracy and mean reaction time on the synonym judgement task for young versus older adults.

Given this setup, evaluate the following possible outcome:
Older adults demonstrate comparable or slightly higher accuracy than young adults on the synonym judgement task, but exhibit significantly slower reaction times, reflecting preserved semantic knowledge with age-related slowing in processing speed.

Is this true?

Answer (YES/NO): NO